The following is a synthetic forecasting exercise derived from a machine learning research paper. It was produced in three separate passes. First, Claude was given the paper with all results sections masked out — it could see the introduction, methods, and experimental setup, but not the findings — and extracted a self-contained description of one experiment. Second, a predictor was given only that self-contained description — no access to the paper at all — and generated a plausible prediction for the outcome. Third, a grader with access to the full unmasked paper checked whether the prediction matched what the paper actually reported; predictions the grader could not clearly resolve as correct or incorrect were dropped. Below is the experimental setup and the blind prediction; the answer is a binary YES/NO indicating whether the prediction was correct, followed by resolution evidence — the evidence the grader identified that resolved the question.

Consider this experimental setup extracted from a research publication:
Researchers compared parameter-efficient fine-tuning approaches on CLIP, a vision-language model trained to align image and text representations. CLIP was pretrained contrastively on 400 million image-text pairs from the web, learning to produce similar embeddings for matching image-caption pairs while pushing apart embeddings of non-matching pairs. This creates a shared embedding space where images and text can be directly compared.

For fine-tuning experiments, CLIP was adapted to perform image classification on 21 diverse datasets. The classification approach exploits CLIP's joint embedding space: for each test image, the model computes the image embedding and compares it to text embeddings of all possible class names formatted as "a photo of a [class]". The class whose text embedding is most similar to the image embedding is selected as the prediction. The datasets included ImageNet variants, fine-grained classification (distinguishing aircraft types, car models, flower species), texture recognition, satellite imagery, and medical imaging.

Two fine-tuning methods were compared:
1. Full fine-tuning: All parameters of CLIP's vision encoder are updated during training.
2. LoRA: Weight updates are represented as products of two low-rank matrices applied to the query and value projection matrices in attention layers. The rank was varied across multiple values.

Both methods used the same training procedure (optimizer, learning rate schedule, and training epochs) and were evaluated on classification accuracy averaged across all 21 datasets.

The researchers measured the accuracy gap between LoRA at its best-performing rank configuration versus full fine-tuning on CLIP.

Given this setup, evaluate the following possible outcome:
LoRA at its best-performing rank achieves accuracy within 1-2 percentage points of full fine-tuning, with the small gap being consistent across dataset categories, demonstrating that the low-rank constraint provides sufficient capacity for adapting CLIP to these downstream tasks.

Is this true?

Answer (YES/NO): NO